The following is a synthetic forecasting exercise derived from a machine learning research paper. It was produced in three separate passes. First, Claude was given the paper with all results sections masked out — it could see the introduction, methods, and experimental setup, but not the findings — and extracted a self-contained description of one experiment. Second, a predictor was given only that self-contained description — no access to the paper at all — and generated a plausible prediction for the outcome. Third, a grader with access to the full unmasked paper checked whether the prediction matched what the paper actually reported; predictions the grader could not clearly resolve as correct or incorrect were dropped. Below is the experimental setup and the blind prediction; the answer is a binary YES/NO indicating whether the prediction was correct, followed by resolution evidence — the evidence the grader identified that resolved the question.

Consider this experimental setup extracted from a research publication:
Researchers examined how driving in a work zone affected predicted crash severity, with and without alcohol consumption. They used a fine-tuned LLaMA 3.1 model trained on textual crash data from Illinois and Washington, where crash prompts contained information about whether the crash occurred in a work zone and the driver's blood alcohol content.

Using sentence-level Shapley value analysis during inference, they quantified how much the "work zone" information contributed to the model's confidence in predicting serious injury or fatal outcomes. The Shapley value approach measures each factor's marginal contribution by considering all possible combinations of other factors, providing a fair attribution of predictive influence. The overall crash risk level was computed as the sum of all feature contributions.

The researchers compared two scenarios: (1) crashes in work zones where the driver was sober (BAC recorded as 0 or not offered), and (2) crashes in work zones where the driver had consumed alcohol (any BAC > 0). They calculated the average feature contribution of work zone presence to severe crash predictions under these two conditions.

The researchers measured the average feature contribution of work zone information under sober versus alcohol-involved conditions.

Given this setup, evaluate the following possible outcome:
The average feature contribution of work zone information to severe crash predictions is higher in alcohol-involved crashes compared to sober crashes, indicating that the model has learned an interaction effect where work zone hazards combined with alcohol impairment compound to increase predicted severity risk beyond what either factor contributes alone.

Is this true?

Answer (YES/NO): YES